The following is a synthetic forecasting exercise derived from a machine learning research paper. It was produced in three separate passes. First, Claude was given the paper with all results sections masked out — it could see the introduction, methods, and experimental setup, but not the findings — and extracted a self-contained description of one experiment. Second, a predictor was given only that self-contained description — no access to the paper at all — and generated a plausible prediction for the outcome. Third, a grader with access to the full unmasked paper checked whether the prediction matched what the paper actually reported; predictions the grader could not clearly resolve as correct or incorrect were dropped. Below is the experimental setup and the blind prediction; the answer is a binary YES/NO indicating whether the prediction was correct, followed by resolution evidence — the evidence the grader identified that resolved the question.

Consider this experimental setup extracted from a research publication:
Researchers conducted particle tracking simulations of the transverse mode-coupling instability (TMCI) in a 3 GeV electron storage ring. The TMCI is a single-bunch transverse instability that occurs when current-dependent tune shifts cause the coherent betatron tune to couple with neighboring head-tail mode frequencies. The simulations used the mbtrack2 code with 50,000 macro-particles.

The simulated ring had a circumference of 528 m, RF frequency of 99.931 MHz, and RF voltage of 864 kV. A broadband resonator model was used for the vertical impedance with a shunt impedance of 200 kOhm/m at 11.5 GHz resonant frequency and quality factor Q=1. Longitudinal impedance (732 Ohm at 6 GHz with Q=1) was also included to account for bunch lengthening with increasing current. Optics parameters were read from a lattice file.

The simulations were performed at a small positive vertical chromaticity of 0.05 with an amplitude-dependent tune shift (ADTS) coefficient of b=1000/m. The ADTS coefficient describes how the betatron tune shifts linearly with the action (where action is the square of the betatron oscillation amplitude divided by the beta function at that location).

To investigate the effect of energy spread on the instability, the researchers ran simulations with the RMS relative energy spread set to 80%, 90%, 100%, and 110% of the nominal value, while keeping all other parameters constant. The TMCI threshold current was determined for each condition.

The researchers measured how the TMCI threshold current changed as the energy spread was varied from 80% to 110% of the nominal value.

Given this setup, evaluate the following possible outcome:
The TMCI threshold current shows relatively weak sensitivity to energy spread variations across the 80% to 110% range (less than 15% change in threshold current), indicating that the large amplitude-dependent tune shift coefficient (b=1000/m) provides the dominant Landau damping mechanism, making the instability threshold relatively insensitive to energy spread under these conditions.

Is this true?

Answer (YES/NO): NO